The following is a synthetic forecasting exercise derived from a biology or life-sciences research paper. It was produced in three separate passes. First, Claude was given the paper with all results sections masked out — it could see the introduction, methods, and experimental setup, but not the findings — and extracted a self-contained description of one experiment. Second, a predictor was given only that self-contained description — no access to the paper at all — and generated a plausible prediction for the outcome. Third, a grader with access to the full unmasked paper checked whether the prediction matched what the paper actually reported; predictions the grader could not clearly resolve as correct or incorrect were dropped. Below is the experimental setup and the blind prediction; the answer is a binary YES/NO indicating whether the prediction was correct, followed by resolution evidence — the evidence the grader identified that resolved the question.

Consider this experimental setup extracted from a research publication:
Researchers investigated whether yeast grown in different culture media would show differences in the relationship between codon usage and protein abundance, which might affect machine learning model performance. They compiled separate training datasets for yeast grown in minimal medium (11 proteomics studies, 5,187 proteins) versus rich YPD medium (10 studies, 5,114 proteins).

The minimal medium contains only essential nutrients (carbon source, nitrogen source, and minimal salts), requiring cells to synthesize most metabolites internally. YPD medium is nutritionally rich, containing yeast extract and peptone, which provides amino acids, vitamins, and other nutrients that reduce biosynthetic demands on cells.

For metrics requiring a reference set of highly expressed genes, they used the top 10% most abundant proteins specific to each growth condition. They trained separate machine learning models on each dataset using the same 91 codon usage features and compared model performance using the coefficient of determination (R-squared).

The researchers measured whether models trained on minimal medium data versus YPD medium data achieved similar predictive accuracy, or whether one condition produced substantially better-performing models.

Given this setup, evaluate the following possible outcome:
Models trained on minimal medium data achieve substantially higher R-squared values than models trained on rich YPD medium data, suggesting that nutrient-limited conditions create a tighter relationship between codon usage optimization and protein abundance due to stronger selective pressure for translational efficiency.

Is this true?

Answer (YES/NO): NO